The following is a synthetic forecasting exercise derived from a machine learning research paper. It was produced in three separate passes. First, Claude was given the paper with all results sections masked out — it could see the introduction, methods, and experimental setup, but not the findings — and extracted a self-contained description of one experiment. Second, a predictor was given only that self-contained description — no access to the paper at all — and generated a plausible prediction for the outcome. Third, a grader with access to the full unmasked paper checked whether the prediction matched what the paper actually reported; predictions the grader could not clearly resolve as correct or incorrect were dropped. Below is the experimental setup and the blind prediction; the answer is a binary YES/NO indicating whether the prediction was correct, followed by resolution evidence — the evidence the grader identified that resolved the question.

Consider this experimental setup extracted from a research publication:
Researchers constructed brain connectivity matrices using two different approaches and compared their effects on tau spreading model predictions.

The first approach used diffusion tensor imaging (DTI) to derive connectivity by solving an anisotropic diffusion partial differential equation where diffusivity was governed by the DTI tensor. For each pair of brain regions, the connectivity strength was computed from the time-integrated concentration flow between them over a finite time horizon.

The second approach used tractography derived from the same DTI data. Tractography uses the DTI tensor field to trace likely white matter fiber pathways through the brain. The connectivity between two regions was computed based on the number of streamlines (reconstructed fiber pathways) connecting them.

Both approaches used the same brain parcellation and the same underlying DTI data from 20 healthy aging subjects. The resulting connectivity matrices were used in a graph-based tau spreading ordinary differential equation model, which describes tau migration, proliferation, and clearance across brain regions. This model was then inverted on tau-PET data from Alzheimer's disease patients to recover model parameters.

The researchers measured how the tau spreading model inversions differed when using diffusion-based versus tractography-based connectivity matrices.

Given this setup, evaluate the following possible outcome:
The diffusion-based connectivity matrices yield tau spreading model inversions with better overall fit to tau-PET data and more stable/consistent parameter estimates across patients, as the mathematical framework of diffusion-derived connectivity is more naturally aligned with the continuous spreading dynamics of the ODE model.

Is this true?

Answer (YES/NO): NO